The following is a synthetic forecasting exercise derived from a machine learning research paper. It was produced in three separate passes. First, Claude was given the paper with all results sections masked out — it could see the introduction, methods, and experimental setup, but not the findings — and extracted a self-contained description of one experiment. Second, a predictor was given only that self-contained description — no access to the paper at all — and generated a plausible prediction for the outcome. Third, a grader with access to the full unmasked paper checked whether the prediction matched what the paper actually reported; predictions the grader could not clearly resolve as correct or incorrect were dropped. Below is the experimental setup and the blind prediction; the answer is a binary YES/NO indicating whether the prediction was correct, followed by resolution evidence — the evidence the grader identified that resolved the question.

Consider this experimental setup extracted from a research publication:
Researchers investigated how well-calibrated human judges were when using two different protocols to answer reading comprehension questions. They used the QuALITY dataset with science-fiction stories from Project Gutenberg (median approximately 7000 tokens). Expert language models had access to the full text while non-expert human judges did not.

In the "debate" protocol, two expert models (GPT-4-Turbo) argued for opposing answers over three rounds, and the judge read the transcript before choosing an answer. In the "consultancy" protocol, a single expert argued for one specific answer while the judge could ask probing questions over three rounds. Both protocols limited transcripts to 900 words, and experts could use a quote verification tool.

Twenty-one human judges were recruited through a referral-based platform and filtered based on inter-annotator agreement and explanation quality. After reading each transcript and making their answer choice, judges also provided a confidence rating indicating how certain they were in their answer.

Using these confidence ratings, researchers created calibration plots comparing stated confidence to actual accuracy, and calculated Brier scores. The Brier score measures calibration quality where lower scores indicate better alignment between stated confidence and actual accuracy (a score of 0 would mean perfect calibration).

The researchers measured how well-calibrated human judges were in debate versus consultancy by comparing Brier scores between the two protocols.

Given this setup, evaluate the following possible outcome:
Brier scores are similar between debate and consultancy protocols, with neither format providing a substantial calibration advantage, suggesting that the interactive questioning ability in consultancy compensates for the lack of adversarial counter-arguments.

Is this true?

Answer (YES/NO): NO